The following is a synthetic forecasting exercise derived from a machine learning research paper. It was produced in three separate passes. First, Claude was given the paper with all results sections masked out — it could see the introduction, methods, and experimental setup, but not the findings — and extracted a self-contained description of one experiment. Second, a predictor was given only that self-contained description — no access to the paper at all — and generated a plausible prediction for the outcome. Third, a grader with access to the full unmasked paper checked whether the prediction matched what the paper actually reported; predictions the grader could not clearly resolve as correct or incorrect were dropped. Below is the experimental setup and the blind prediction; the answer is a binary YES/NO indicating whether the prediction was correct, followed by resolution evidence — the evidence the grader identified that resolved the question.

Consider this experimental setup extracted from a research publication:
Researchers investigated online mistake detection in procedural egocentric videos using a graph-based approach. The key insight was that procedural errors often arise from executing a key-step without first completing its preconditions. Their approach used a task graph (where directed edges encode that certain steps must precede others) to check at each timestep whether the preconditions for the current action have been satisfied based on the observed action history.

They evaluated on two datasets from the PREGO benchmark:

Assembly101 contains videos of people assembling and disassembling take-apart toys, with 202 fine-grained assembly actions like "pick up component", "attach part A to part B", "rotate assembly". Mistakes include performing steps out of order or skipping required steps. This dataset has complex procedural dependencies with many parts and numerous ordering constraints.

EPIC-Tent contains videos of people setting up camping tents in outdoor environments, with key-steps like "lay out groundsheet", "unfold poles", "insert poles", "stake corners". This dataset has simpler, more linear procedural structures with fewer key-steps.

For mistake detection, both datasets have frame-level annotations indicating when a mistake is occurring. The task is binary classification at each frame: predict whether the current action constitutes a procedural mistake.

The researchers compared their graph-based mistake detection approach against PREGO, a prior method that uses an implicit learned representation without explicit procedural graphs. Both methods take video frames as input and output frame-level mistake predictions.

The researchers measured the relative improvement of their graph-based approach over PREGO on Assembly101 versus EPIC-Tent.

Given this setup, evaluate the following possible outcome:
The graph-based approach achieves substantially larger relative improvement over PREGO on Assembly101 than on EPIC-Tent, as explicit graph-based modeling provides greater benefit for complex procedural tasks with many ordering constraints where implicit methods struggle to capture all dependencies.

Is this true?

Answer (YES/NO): NO